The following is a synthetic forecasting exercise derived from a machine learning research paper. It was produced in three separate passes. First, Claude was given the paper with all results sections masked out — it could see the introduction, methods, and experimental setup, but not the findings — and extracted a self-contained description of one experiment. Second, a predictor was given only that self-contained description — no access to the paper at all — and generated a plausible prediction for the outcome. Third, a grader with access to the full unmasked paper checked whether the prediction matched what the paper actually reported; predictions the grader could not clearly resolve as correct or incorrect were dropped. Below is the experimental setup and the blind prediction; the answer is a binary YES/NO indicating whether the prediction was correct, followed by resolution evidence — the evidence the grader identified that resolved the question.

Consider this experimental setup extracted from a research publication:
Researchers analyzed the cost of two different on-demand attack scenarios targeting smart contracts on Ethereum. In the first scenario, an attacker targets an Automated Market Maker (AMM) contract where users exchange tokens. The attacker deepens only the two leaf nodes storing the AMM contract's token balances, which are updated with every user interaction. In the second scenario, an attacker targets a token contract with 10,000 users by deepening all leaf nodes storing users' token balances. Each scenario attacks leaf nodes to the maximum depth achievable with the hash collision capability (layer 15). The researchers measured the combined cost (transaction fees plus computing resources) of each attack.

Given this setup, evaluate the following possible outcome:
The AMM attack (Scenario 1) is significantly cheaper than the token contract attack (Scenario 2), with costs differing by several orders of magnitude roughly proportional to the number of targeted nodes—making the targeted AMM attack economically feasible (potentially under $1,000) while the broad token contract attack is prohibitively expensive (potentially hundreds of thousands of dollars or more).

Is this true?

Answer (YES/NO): NO